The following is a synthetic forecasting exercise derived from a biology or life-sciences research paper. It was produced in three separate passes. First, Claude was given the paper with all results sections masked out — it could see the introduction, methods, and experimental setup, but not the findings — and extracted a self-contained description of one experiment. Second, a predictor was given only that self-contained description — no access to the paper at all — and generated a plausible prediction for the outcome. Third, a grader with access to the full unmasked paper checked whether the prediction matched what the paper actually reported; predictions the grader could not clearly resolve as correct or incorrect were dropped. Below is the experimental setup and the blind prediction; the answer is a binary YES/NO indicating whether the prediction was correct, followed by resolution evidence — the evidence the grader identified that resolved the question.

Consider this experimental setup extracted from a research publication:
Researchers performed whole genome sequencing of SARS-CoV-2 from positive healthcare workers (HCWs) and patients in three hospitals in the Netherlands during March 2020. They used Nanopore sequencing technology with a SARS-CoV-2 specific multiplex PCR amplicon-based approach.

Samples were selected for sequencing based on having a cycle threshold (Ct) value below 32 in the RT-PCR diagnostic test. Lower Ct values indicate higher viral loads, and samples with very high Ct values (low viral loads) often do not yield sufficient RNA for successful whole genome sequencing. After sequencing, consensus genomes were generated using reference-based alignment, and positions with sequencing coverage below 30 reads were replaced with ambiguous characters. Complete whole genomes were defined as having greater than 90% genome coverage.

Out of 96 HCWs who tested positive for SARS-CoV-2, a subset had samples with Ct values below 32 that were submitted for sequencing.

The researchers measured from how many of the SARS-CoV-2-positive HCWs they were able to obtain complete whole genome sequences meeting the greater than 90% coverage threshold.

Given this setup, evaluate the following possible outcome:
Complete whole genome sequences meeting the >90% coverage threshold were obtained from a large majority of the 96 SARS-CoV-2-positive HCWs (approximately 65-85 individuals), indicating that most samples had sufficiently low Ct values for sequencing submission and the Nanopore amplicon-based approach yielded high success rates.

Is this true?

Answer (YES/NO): NO